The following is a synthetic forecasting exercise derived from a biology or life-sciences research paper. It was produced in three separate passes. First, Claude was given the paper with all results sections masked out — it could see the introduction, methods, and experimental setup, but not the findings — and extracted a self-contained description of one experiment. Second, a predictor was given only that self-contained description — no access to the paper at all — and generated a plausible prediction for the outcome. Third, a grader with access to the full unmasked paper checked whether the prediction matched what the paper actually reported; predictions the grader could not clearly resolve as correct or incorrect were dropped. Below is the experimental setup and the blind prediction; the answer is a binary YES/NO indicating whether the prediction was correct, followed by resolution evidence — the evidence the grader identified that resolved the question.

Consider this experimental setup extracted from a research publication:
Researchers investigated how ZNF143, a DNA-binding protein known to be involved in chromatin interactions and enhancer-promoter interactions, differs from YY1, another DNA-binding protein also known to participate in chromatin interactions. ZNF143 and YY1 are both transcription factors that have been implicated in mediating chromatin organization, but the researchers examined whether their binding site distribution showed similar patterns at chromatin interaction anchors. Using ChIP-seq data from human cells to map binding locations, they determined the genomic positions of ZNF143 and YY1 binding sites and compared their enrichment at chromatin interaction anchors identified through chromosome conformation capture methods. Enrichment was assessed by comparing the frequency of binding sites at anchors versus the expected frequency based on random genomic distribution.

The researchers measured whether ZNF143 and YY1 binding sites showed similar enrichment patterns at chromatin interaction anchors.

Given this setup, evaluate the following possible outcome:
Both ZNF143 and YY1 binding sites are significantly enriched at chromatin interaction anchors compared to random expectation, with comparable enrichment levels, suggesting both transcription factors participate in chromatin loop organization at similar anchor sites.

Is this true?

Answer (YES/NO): NO